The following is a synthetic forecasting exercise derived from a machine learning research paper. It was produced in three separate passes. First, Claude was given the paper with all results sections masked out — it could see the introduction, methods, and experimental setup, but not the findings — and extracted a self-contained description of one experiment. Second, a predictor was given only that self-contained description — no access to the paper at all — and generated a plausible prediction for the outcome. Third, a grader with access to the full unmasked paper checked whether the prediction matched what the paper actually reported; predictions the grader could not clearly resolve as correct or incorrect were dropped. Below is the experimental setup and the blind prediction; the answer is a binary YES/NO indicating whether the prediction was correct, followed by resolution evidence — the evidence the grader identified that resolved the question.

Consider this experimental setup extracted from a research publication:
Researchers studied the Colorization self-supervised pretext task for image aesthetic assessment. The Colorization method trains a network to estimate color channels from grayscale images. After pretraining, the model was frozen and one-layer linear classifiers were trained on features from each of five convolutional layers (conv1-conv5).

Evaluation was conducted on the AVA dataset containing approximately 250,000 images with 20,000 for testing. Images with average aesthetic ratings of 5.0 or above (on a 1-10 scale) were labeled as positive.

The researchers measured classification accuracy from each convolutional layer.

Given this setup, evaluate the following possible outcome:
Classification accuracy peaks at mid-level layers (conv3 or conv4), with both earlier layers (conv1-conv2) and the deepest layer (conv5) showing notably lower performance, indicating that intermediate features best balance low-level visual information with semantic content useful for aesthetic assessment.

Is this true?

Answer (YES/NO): NO